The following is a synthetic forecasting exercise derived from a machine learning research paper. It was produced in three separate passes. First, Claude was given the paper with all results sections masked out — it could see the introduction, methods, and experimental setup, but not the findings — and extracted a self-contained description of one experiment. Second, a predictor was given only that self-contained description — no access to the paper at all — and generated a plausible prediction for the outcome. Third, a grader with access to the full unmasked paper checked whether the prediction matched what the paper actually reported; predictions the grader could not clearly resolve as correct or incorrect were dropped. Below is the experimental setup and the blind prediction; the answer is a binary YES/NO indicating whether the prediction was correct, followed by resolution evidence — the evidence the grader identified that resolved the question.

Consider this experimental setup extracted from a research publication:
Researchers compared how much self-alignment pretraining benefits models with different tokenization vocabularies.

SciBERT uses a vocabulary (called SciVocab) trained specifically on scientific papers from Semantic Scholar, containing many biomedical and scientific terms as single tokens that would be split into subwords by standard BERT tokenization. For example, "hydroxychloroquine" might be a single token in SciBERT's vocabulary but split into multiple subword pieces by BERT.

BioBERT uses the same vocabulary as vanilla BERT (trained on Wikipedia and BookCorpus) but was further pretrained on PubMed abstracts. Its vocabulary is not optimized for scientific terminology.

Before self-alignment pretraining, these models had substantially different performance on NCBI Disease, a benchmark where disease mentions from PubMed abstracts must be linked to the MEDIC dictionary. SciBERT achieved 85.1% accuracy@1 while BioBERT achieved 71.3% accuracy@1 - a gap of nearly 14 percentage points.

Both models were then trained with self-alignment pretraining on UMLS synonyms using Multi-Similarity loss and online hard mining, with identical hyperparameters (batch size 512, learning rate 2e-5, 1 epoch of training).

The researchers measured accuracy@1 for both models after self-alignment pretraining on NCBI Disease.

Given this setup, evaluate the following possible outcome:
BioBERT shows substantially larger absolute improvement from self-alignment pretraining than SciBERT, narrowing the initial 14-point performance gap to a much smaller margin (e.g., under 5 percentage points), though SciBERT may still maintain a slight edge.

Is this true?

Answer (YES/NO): YES